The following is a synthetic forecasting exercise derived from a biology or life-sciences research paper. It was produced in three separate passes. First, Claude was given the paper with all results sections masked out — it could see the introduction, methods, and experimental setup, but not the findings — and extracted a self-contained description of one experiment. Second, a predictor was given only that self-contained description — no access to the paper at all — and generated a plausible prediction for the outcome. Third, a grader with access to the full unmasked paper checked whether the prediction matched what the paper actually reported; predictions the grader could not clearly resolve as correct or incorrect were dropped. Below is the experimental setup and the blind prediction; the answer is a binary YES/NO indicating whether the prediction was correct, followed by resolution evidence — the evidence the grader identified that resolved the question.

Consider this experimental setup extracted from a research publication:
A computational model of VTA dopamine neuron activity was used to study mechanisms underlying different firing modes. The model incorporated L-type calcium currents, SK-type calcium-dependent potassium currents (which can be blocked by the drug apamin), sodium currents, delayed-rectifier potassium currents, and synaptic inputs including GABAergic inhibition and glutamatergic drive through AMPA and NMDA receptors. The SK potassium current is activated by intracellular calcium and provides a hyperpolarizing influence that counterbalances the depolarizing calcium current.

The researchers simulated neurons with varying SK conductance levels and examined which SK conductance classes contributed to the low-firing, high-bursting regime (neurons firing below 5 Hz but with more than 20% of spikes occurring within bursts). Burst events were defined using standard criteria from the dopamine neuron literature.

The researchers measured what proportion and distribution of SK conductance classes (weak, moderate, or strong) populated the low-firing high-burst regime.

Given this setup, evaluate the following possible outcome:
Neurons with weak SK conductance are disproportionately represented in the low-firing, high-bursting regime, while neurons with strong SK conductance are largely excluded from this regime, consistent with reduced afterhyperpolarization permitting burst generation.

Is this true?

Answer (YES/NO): NO